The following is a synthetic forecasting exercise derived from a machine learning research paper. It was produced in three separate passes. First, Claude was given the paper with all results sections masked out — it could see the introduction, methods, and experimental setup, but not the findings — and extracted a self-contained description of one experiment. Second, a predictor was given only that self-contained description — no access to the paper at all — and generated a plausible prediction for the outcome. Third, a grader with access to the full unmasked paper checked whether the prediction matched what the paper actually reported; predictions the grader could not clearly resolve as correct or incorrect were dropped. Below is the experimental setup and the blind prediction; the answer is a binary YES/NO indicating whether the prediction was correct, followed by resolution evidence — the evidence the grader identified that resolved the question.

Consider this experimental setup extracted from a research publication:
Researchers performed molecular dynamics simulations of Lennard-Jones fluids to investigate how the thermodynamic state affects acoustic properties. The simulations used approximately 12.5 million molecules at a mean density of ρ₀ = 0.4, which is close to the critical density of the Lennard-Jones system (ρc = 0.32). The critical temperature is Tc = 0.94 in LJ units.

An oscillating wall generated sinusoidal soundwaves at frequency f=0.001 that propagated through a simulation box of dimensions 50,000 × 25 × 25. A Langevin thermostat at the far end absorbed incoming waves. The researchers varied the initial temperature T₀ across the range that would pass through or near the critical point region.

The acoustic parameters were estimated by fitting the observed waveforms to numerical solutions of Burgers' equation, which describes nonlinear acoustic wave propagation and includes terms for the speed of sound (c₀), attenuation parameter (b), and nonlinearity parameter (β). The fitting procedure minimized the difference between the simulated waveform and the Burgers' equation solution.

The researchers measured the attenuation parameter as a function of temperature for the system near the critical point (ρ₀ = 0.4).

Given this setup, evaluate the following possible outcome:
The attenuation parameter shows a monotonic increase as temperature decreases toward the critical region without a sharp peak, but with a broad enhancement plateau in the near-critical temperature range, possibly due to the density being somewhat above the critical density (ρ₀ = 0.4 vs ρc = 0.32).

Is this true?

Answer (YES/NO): NO